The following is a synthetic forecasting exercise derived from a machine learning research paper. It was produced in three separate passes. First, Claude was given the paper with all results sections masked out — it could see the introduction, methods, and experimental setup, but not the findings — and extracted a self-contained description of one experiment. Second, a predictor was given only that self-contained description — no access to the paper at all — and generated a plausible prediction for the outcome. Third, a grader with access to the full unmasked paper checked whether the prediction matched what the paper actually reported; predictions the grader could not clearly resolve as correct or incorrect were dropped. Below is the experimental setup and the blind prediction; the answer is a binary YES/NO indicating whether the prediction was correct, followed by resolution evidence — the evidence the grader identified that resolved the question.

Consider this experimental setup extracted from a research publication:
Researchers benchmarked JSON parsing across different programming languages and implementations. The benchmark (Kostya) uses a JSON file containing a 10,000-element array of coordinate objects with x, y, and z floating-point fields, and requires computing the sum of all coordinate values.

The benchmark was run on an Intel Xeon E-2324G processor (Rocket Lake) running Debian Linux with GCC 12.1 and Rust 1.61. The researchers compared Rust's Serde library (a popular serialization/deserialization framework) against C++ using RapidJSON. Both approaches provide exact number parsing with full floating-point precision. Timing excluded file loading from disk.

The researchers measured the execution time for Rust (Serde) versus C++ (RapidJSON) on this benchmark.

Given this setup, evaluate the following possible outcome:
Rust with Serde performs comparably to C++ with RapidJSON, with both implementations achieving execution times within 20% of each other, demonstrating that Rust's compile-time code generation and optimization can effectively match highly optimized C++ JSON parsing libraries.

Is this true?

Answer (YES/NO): NO